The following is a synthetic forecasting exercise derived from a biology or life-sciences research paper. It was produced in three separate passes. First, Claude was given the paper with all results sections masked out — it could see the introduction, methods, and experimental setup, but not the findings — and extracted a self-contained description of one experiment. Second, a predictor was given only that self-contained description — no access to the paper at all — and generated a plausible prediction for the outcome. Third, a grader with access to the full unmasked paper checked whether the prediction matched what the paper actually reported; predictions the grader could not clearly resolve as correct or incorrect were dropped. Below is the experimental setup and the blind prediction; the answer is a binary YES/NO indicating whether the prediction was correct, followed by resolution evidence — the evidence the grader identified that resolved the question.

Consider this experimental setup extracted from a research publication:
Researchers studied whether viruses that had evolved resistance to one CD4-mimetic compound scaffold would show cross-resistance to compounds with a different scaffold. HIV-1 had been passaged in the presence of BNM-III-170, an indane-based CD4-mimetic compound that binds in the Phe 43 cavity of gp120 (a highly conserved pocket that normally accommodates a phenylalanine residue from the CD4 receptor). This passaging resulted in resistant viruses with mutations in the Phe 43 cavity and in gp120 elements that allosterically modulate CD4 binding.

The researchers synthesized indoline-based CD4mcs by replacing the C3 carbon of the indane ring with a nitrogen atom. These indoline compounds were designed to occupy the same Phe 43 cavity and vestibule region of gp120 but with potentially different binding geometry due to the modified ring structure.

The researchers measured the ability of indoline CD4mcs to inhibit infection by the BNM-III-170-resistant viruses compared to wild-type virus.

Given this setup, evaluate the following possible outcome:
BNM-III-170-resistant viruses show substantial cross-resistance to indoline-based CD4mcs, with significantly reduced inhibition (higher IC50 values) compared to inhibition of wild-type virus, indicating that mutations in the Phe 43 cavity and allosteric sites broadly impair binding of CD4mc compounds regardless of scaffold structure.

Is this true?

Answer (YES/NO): YES